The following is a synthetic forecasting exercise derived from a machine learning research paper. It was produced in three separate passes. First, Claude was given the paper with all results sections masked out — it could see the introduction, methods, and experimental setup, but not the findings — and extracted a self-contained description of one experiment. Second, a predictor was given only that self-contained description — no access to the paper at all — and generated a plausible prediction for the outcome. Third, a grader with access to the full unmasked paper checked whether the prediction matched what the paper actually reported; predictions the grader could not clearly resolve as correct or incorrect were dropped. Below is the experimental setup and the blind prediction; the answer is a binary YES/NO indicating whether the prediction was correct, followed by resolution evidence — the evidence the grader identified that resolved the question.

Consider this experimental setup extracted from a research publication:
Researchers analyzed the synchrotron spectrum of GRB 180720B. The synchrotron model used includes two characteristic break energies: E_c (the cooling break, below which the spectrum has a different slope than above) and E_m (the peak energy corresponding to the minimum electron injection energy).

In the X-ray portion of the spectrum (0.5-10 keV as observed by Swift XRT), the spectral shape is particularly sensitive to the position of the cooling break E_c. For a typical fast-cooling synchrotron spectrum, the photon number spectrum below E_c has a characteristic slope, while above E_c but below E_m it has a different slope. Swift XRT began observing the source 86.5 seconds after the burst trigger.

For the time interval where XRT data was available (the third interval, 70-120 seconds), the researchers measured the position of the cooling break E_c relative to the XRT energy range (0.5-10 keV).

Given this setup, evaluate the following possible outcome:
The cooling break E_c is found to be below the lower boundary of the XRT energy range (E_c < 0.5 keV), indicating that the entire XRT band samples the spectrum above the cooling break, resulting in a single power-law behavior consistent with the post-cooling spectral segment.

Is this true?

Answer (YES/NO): YES